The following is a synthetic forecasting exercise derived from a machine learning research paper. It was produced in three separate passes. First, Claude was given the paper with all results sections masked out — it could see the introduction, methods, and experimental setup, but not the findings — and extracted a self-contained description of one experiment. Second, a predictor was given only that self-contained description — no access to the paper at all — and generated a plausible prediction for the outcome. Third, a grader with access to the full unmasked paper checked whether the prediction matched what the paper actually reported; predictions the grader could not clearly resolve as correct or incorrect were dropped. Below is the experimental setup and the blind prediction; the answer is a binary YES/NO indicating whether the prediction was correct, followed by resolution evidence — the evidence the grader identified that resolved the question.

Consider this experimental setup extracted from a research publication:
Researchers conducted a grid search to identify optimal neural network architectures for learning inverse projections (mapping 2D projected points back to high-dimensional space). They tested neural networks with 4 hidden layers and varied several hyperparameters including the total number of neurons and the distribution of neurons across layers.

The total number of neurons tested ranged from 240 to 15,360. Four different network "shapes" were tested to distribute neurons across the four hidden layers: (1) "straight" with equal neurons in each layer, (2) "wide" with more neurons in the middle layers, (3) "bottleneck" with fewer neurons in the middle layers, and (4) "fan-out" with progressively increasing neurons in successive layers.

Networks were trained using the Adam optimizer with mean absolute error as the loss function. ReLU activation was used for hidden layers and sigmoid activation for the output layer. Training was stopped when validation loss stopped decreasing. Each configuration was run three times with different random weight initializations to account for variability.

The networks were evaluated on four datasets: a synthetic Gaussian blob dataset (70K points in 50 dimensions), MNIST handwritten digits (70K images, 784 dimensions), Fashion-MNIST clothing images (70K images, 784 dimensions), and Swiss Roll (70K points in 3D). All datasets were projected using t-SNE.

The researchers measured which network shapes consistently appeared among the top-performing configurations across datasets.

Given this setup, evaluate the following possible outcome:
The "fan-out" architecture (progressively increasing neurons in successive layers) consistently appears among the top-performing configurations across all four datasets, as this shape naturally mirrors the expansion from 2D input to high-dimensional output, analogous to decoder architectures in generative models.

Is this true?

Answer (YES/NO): YES